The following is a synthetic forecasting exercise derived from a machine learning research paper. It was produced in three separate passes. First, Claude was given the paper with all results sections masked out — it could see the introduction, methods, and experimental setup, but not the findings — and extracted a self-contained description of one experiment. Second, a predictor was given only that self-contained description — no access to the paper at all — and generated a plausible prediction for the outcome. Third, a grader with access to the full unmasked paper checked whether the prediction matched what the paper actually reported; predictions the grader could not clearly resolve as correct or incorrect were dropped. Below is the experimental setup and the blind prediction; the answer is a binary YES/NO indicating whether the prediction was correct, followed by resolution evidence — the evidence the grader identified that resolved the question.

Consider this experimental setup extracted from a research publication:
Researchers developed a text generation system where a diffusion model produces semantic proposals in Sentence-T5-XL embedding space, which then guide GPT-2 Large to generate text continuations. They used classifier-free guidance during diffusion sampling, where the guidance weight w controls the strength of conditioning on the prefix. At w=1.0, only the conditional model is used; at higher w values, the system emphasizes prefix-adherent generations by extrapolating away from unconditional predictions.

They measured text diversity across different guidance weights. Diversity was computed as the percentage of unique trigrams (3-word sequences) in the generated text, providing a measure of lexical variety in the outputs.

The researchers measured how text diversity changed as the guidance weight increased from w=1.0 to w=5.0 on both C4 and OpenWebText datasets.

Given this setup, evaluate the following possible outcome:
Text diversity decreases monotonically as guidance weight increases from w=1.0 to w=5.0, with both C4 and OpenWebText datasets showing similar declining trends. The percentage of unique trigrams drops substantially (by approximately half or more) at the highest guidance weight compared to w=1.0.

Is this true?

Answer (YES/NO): NO